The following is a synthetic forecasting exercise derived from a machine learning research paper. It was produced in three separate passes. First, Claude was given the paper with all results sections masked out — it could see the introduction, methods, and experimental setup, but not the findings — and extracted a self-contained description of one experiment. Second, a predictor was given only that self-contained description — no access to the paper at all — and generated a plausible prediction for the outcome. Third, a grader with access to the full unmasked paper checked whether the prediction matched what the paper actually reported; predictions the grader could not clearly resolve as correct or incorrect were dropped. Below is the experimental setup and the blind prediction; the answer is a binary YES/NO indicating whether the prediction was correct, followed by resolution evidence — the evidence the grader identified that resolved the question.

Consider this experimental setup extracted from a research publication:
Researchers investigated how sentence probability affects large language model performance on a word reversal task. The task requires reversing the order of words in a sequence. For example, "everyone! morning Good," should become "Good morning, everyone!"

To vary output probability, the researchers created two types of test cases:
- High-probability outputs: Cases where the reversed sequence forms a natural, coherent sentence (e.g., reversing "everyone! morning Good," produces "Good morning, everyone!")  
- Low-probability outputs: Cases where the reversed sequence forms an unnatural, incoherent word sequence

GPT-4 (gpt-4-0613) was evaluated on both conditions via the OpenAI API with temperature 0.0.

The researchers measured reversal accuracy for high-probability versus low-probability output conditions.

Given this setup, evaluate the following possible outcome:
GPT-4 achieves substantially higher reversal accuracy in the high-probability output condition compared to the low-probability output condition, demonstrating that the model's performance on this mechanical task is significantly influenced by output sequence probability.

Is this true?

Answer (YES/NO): YES